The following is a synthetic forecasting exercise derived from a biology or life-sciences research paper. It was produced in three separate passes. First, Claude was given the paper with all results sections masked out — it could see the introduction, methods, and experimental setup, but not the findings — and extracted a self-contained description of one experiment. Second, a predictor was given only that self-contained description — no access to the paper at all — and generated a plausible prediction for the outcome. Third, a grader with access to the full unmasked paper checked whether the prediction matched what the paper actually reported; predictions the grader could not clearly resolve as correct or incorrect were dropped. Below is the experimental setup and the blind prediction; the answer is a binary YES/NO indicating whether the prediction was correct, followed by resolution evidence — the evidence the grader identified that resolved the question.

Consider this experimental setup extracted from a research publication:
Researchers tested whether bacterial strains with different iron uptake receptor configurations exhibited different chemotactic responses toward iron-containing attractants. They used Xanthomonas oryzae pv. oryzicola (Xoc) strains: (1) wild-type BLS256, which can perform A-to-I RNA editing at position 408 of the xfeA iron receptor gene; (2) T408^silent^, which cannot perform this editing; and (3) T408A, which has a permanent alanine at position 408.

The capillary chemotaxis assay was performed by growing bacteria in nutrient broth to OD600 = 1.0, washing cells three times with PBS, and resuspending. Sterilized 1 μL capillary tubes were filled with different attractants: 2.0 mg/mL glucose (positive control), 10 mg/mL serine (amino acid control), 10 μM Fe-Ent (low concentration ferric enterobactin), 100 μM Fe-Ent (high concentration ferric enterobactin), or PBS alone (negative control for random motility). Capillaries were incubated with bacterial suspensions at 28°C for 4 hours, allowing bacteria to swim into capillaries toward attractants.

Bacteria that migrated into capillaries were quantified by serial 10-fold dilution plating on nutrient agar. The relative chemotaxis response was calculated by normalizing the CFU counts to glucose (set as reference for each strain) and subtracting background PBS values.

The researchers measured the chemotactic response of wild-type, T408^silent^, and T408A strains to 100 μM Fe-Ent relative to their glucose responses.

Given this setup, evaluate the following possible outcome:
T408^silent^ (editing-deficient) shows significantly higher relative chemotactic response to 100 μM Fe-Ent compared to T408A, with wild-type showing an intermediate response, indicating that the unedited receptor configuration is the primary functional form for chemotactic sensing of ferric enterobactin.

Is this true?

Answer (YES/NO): NO